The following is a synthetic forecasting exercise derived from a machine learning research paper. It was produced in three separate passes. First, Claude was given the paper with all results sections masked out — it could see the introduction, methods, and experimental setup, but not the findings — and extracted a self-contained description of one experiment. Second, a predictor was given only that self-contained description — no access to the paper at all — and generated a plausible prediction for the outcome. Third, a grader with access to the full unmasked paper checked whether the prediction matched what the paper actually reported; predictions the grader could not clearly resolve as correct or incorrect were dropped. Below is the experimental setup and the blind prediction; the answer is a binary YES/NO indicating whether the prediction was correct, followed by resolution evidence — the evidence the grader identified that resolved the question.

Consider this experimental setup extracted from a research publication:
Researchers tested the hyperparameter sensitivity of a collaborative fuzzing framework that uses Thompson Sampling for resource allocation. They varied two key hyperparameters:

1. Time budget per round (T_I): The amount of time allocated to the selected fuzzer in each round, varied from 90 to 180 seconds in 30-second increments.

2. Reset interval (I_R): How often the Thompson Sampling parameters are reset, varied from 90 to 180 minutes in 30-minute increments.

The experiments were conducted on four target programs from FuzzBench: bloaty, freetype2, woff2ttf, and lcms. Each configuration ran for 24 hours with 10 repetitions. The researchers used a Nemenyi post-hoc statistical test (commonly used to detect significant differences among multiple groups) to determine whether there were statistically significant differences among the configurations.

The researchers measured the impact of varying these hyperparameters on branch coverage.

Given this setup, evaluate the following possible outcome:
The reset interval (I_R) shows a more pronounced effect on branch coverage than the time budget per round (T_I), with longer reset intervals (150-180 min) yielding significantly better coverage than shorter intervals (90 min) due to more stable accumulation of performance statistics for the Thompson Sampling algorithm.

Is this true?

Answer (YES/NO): NO